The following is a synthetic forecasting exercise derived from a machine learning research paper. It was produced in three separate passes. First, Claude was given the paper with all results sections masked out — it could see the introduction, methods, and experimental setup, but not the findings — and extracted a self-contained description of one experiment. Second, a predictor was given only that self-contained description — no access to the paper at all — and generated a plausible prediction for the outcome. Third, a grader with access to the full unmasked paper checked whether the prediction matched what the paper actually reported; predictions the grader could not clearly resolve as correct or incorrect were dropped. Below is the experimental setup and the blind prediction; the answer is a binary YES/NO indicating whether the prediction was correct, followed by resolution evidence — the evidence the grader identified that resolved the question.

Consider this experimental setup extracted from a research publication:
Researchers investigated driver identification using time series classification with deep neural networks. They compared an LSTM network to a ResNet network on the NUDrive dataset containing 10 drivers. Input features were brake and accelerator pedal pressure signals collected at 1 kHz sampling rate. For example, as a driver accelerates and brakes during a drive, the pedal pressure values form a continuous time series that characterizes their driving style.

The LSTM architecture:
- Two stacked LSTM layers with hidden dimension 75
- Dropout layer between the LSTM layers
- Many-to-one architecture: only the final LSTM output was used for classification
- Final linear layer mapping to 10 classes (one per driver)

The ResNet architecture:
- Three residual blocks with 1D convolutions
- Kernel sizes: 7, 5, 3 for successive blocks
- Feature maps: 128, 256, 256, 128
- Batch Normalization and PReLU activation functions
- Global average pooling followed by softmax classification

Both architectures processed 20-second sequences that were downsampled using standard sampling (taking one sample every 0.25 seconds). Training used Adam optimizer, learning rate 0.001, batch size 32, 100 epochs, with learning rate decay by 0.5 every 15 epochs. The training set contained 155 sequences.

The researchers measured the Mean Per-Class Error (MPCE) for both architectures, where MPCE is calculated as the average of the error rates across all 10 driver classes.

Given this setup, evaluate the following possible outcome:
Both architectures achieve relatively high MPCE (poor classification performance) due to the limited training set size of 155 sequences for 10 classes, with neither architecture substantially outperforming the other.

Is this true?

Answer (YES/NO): NO